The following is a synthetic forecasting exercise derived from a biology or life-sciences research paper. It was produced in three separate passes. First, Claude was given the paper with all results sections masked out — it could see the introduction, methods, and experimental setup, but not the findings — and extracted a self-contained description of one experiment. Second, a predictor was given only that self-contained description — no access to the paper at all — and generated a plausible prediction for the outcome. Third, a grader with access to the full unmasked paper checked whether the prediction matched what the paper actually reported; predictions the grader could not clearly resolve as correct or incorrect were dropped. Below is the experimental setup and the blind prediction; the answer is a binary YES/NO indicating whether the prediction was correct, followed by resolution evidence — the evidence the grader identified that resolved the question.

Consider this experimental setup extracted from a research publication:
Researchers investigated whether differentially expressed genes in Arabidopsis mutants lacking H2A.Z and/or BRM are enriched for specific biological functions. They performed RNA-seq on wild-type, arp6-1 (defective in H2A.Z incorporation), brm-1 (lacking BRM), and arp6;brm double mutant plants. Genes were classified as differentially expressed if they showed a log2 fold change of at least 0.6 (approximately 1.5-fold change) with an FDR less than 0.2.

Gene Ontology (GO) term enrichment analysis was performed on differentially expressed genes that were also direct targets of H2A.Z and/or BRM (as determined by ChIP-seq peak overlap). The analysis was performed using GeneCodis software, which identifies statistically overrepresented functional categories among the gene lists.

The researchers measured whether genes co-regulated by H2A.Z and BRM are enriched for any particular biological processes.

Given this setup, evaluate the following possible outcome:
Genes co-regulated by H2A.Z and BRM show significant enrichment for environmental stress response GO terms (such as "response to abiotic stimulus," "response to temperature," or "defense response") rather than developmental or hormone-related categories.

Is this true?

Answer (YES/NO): NO